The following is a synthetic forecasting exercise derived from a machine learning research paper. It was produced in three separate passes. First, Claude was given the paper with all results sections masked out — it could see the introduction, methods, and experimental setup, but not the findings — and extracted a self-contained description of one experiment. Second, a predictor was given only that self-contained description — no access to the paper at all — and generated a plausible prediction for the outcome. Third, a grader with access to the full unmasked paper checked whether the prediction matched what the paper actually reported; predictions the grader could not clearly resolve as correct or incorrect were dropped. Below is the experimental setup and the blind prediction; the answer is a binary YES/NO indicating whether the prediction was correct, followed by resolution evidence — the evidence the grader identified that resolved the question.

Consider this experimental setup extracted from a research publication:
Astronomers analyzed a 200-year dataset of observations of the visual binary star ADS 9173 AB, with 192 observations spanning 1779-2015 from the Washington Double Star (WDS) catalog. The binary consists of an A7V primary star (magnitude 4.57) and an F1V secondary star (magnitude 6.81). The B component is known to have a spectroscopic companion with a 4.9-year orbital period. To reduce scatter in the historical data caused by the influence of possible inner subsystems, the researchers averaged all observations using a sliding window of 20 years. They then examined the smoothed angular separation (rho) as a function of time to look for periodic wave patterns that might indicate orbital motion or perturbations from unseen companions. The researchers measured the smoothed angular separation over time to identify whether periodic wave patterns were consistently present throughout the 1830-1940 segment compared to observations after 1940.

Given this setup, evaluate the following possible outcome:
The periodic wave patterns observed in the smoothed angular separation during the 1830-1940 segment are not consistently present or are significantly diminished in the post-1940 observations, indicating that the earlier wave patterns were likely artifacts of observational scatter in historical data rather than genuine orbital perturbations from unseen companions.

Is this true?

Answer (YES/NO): YES